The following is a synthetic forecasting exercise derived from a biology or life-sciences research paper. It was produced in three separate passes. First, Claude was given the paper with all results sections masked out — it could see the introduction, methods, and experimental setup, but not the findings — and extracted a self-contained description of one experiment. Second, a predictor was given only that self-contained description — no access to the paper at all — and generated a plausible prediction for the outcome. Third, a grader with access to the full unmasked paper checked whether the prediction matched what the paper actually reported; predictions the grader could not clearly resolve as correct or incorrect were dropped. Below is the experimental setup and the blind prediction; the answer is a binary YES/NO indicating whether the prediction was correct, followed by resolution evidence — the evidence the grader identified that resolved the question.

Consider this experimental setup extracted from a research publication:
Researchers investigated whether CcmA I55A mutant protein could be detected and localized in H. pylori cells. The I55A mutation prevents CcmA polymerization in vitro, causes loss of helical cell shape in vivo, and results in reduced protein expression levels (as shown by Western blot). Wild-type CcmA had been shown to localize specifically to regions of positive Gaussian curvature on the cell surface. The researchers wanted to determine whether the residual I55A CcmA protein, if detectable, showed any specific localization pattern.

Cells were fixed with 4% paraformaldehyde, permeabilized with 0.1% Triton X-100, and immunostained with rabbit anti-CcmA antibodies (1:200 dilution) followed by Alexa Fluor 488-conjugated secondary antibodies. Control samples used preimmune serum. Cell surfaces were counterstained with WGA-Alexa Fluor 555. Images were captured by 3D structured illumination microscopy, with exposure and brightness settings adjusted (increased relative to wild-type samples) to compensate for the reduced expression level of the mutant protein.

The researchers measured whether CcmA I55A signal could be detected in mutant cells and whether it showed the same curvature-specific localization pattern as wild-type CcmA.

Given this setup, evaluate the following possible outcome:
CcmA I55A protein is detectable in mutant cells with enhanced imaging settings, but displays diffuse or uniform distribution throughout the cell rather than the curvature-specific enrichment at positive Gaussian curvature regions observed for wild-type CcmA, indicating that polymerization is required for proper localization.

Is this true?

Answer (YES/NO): NO